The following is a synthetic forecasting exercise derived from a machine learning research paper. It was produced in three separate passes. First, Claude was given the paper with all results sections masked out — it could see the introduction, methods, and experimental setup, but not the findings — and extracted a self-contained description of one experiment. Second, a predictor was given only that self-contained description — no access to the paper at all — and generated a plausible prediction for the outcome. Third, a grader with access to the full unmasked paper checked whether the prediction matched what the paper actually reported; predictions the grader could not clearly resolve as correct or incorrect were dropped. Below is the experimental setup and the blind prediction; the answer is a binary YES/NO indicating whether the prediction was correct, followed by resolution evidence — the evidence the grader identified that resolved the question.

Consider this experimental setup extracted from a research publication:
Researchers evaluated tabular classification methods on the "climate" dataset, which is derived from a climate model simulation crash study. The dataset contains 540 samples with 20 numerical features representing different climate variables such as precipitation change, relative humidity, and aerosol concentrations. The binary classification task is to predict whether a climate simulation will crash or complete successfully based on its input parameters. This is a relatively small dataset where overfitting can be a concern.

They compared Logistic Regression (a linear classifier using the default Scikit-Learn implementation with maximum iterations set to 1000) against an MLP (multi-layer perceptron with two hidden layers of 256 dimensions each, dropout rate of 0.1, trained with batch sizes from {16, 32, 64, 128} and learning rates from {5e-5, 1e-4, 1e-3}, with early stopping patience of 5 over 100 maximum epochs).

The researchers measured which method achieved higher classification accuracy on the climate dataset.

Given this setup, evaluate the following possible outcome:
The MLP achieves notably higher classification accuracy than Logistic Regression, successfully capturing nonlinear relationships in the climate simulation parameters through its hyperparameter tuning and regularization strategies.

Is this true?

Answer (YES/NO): NO